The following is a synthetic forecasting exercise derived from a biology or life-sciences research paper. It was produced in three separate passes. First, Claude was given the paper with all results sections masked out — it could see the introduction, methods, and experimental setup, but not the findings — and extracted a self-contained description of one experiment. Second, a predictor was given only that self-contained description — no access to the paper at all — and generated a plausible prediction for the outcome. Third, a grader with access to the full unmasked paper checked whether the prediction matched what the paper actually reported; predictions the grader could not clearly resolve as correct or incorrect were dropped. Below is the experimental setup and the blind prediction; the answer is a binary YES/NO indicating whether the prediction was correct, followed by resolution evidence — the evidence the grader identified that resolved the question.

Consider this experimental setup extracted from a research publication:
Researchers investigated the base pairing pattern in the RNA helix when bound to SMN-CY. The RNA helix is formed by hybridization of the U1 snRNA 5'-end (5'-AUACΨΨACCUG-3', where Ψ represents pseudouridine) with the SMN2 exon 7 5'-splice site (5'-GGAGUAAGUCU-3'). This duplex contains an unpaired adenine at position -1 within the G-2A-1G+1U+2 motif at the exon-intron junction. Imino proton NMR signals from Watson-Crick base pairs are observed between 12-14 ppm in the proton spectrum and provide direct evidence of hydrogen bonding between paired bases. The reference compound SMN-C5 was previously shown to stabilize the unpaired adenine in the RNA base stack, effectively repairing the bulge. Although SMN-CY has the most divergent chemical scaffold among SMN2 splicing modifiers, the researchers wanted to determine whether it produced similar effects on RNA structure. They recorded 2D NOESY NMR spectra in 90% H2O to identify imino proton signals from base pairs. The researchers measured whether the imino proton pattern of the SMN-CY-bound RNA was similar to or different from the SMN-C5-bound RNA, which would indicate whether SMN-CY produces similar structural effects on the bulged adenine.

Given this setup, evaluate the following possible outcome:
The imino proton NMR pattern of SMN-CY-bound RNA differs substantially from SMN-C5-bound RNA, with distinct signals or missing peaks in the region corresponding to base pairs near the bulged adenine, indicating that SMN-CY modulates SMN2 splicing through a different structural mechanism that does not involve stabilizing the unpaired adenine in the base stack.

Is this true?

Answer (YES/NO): NO